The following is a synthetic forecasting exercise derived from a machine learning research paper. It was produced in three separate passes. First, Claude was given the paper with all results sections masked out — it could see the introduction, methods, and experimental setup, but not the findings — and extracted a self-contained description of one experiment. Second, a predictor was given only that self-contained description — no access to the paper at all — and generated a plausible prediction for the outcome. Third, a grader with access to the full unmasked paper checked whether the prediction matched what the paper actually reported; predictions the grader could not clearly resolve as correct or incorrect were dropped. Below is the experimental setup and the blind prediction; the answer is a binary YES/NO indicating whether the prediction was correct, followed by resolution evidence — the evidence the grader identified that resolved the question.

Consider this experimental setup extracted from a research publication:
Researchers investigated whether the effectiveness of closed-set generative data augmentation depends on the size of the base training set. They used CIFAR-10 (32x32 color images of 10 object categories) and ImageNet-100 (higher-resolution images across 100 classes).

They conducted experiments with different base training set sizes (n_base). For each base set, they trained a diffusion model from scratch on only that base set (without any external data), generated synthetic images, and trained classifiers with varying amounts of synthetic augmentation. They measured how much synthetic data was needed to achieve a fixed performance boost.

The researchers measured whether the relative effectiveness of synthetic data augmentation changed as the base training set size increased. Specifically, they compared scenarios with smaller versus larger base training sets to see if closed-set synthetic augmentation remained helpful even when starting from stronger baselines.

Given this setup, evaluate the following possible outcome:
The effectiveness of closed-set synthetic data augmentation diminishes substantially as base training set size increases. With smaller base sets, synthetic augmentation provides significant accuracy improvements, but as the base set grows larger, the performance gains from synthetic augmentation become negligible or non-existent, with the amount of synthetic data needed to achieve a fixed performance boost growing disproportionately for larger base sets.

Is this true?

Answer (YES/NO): NO